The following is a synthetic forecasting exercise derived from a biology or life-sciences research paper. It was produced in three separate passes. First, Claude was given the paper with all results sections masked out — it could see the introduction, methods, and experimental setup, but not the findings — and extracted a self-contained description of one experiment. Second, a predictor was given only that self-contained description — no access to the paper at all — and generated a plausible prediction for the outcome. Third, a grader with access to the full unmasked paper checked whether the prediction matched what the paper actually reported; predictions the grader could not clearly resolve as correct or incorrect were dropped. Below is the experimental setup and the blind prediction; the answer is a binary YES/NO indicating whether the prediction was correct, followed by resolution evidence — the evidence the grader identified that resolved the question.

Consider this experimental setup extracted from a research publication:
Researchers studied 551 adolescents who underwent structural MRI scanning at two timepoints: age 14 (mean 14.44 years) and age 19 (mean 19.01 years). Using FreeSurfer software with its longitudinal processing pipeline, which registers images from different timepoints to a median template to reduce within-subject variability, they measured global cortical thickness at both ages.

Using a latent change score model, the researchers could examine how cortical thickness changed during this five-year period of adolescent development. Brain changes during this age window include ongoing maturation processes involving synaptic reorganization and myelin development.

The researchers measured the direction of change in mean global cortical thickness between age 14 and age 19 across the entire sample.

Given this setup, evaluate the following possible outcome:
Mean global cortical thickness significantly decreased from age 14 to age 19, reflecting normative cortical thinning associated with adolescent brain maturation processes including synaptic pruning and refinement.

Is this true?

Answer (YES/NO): YES